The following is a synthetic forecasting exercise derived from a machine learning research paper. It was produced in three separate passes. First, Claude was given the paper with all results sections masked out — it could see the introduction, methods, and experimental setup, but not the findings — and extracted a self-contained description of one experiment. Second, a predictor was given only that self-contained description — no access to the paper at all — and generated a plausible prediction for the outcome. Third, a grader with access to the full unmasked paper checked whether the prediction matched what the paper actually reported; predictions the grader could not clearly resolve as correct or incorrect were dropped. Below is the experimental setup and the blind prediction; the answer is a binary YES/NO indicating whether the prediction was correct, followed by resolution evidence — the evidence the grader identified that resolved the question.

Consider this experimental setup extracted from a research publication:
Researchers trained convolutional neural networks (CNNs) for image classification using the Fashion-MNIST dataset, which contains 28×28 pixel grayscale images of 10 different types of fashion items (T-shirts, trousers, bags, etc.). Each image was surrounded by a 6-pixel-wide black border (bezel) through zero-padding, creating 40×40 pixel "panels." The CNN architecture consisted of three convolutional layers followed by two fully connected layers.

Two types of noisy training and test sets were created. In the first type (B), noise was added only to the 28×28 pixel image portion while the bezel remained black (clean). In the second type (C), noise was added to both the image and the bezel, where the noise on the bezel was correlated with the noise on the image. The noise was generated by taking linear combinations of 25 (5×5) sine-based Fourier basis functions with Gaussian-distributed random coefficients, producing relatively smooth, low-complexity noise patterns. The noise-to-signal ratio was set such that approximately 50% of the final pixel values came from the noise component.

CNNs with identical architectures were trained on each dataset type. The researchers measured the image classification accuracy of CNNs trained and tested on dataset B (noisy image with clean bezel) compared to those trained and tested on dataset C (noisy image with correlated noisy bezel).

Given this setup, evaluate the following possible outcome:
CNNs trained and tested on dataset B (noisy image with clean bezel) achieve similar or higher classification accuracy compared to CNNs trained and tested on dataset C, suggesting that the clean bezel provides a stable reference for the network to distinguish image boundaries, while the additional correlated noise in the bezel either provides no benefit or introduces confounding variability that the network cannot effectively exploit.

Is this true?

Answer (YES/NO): NO